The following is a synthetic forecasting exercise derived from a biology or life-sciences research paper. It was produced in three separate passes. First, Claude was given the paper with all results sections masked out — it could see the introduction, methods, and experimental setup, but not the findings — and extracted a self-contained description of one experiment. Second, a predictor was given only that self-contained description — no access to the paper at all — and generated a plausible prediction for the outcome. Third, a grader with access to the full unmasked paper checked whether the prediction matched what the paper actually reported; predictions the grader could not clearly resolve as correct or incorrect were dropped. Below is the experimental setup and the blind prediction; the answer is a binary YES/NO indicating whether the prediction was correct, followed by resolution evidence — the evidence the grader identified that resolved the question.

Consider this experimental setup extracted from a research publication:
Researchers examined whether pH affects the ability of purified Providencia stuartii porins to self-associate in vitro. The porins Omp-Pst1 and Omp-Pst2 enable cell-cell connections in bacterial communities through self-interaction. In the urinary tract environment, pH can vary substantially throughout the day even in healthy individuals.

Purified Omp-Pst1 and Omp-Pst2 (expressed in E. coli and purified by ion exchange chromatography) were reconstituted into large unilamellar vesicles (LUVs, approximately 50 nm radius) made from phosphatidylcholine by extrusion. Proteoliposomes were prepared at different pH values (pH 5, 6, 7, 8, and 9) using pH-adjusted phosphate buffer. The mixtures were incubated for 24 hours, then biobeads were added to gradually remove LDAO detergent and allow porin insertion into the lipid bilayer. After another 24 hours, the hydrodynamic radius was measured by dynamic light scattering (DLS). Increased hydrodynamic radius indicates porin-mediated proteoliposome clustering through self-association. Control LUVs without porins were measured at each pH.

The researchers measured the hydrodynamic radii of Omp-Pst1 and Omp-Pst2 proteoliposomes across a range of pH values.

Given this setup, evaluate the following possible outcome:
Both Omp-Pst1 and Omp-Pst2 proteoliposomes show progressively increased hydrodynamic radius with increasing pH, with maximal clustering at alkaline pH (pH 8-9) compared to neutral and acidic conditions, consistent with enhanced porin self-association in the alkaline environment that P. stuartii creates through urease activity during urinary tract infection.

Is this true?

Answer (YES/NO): NO